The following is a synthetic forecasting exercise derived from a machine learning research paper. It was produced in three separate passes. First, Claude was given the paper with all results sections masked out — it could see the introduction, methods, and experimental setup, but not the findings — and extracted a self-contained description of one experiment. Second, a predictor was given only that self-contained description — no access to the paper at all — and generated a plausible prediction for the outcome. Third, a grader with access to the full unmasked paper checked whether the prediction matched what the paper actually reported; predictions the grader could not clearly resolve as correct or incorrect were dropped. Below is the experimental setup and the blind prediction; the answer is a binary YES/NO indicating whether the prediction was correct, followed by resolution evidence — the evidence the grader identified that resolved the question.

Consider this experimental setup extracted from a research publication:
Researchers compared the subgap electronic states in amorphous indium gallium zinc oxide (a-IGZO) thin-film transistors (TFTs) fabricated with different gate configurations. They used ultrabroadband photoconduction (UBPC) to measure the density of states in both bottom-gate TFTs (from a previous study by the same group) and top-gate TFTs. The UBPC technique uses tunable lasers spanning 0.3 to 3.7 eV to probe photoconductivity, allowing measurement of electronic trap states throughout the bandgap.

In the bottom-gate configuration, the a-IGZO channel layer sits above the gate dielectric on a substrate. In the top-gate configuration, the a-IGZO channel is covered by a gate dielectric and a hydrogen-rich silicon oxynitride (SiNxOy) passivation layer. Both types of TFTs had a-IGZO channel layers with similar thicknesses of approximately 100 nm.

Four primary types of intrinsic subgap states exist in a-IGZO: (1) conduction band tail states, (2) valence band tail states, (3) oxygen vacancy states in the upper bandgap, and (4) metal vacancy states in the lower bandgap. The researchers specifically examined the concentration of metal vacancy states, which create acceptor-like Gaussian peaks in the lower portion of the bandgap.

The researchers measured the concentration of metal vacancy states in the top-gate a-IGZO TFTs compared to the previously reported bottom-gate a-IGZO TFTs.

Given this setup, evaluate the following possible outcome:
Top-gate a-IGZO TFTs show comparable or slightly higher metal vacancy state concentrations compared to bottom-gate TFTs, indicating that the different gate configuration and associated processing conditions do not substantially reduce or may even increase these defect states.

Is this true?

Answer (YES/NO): NO